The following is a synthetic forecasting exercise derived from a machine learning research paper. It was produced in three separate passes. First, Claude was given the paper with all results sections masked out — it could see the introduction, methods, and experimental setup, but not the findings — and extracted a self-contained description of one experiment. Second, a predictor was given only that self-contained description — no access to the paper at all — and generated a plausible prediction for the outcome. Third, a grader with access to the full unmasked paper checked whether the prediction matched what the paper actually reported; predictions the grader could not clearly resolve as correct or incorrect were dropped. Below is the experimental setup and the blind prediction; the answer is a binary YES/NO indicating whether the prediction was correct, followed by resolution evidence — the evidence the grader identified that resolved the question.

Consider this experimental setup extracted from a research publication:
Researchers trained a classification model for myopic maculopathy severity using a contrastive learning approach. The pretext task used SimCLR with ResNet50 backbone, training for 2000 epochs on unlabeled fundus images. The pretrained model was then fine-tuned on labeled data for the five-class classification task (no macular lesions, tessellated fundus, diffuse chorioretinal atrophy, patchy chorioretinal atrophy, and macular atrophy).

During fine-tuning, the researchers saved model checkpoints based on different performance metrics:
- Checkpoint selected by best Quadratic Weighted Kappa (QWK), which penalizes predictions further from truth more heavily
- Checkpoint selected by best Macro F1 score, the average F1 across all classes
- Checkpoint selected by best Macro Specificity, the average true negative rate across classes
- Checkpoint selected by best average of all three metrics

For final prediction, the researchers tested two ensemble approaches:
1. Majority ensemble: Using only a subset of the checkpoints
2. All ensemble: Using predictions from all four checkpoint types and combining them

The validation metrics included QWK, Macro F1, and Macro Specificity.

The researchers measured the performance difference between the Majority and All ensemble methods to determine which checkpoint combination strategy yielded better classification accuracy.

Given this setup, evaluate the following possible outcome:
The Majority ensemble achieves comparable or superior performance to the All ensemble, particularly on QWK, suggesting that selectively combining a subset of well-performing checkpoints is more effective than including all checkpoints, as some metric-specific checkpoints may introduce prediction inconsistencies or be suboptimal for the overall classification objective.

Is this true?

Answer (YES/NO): NO